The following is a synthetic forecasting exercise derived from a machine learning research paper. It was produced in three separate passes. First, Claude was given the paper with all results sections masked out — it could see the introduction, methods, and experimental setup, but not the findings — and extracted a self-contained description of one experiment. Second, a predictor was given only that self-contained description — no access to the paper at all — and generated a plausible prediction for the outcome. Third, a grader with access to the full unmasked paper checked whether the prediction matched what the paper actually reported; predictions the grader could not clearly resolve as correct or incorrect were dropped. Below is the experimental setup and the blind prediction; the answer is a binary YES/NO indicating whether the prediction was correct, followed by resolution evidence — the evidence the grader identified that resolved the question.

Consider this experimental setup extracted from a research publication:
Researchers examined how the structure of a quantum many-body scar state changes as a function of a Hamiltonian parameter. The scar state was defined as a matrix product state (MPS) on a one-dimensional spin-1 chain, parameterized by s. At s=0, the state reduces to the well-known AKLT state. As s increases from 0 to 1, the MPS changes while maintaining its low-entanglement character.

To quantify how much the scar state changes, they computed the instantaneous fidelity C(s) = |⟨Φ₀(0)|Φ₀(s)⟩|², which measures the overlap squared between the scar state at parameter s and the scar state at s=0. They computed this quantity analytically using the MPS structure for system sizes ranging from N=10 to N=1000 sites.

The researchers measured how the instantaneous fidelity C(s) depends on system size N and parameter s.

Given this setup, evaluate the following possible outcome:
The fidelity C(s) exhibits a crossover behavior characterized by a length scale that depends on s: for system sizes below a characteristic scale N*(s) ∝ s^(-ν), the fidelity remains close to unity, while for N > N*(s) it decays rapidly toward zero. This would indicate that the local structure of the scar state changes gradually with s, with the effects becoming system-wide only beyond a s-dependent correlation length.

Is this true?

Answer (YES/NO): NO